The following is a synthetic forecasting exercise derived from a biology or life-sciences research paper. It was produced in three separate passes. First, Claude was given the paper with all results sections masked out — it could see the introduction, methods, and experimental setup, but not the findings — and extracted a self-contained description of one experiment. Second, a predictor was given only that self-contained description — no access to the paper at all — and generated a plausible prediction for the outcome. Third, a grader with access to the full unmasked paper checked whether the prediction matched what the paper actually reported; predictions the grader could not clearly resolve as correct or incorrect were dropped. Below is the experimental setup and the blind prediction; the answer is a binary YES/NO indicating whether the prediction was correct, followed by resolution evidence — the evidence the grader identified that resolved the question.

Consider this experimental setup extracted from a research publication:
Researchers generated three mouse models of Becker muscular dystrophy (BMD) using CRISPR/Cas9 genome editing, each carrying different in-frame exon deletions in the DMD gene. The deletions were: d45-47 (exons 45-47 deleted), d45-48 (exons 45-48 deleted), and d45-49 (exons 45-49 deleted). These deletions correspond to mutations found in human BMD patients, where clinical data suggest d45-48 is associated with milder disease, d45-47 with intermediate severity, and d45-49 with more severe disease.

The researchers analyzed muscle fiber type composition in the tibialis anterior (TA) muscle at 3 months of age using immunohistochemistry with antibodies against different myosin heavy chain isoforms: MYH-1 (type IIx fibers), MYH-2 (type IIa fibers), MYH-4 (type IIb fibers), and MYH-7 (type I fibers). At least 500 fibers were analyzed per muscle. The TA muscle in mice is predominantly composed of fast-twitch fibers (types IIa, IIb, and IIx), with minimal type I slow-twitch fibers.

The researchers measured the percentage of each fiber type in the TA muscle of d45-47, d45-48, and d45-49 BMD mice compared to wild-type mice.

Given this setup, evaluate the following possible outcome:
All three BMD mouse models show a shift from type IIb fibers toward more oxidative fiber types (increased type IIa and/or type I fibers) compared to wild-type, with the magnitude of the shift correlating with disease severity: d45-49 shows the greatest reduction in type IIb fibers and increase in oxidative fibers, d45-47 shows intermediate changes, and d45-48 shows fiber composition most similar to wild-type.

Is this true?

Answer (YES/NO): NO